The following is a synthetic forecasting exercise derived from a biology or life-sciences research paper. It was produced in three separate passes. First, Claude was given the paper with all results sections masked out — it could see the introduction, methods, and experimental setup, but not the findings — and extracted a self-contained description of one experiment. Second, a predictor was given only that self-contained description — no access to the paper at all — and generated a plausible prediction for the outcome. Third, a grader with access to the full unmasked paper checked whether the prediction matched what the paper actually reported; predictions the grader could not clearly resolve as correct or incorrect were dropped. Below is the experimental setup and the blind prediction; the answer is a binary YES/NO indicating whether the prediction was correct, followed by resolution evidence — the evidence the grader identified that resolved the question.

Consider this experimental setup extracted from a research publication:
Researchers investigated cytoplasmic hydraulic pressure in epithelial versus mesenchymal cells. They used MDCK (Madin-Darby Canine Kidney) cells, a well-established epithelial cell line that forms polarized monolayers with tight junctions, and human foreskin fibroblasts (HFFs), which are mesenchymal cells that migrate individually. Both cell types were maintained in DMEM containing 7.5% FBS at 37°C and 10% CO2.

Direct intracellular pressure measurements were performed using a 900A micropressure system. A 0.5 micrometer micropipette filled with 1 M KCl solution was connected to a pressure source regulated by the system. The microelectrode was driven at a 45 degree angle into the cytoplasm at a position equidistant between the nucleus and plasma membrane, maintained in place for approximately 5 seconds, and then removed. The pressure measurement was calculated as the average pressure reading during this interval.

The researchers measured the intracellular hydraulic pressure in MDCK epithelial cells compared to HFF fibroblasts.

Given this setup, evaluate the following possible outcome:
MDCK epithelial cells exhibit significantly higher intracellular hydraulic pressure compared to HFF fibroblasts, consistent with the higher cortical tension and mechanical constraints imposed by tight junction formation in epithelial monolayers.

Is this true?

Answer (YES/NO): YES